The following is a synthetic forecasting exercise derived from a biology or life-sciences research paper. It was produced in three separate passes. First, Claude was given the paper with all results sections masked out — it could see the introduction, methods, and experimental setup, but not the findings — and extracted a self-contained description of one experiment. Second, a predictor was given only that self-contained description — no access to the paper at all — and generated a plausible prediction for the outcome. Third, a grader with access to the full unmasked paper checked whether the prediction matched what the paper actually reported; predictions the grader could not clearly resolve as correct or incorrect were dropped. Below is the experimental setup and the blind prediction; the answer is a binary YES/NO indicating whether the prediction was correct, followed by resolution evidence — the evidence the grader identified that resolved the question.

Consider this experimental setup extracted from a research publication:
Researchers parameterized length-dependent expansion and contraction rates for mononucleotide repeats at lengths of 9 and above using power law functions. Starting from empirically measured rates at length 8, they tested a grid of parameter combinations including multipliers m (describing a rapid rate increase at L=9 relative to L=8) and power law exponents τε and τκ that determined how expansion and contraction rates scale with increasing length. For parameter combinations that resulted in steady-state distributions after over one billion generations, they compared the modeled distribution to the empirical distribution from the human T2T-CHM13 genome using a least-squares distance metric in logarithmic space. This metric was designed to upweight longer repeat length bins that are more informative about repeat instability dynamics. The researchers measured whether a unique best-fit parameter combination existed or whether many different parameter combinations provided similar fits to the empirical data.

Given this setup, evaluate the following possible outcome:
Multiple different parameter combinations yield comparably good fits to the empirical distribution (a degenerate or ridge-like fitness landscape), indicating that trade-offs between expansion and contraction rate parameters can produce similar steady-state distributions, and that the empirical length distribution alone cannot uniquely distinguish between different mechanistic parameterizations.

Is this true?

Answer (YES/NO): YES